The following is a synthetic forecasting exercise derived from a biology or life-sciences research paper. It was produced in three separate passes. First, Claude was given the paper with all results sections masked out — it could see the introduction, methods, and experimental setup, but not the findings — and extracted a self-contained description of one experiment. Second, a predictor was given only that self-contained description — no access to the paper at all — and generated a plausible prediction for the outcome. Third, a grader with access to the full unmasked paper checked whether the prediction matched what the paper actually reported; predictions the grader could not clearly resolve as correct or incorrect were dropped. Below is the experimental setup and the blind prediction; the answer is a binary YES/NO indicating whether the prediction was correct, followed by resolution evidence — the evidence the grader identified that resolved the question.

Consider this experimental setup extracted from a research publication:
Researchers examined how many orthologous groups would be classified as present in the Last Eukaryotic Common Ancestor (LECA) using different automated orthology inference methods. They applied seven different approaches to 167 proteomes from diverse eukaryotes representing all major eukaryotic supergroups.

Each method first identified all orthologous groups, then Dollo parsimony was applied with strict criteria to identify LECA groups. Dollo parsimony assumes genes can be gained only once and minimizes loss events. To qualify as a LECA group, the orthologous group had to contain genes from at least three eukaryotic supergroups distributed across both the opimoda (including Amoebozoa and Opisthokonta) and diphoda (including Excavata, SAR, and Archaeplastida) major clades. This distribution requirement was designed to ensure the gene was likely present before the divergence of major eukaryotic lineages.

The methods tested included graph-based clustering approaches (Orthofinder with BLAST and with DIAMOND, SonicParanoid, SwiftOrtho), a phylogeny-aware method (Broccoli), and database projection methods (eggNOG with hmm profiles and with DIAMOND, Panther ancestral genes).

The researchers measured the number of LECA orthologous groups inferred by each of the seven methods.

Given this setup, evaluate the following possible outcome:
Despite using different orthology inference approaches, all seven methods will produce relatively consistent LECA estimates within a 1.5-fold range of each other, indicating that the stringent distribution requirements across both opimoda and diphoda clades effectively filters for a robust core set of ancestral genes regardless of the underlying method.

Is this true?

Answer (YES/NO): NO